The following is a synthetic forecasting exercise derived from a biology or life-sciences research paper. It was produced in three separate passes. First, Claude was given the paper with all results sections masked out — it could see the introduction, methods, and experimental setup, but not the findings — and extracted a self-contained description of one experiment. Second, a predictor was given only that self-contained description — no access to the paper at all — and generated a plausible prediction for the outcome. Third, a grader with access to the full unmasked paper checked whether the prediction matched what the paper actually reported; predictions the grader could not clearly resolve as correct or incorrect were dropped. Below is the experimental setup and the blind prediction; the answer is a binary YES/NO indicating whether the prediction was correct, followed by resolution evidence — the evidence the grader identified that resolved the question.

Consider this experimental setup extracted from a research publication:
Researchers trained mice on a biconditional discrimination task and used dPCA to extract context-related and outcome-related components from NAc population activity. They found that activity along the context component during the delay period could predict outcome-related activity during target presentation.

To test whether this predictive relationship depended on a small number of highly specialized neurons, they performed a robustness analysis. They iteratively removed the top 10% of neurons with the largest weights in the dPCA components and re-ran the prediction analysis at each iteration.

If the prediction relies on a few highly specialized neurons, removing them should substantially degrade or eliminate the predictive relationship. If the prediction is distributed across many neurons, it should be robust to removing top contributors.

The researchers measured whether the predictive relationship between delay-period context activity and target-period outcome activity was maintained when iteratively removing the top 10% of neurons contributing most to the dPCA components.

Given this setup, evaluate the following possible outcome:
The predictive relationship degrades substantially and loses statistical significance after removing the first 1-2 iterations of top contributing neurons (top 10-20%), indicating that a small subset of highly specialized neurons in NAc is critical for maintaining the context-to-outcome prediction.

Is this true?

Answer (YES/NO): NO